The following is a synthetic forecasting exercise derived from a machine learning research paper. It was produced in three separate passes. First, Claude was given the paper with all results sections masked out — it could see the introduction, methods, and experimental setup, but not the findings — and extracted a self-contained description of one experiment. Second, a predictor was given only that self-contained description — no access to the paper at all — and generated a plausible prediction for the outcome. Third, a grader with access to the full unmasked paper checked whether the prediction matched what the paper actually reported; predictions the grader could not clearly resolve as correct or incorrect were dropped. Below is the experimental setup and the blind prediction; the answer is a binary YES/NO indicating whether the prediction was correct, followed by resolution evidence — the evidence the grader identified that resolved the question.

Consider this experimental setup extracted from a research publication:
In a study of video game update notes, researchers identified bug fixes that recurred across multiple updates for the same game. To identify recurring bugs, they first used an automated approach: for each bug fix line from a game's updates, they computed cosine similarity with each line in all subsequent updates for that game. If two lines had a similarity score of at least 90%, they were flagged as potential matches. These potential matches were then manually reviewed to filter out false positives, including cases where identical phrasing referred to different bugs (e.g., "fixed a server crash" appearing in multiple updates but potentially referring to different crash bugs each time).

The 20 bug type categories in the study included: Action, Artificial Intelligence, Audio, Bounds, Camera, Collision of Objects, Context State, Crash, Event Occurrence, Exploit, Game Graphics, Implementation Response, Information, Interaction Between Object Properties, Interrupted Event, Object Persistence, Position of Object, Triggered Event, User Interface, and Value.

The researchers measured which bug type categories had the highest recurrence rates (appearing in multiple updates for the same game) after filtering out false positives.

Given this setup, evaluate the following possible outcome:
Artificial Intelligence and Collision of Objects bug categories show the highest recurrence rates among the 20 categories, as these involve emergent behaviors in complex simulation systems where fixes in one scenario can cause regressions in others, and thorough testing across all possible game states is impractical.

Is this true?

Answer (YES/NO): NO